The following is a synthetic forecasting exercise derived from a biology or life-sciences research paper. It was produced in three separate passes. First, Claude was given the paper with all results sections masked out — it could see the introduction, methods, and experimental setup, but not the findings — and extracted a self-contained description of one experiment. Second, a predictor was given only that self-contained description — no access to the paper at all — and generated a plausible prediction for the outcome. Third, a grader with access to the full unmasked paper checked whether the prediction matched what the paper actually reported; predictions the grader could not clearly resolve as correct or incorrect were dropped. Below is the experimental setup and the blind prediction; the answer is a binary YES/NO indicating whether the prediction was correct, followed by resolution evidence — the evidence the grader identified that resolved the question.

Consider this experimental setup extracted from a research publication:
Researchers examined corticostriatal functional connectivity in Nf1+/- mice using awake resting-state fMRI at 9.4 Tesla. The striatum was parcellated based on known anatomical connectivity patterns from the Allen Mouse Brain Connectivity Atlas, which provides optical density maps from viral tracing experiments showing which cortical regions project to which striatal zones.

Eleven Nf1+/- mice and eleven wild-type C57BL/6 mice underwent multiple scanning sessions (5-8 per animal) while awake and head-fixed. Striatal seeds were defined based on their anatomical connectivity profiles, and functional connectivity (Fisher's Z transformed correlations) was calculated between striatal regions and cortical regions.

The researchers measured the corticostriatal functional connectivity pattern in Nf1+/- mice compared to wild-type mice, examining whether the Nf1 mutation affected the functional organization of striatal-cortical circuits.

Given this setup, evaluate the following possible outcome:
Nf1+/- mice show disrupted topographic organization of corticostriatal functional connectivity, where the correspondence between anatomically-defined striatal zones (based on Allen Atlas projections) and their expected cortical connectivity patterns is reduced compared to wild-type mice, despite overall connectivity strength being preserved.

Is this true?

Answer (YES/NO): NO